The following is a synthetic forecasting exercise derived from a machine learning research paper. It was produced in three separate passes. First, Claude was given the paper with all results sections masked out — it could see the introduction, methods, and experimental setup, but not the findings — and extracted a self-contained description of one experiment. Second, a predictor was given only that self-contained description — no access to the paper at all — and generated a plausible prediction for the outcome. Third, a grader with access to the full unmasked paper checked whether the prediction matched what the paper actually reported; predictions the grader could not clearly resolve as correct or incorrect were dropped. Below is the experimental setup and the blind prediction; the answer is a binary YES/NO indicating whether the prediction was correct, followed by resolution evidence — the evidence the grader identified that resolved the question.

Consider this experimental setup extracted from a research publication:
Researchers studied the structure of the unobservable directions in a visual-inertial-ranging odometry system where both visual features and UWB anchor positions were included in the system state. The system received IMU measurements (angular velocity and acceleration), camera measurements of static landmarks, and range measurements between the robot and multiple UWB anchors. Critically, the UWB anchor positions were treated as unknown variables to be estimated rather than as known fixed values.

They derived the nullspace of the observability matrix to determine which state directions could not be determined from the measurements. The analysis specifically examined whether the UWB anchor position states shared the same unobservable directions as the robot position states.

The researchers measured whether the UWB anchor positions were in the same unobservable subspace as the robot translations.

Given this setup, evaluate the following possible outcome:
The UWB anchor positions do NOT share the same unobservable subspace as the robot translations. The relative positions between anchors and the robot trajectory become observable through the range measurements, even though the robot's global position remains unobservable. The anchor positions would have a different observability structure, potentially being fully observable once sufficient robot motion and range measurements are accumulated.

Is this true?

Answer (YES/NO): NO